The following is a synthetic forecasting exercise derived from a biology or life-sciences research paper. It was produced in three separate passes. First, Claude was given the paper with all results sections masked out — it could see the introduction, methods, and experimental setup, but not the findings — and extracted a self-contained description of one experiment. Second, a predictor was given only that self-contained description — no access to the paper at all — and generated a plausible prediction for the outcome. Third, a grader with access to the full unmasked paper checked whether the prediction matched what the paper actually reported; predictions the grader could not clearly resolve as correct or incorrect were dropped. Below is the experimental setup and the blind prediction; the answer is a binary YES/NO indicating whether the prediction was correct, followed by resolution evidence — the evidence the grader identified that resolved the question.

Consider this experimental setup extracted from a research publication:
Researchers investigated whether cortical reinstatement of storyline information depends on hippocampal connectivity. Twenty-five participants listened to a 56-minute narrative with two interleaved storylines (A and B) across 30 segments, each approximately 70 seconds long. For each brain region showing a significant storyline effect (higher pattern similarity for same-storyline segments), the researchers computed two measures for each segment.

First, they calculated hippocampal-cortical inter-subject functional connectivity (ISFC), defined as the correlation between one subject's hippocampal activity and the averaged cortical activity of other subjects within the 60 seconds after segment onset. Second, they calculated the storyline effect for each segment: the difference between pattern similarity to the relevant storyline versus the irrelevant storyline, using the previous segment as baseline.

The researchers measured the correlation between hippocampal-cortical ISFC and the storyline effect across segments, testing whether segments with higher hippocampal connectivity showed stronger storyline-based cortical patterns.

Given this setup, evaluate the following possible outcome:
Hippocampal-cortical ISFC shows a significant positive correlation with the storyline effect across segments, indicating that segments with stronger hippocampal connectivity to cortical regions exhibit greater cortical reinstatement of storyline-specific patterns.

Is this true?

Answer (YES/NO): NO